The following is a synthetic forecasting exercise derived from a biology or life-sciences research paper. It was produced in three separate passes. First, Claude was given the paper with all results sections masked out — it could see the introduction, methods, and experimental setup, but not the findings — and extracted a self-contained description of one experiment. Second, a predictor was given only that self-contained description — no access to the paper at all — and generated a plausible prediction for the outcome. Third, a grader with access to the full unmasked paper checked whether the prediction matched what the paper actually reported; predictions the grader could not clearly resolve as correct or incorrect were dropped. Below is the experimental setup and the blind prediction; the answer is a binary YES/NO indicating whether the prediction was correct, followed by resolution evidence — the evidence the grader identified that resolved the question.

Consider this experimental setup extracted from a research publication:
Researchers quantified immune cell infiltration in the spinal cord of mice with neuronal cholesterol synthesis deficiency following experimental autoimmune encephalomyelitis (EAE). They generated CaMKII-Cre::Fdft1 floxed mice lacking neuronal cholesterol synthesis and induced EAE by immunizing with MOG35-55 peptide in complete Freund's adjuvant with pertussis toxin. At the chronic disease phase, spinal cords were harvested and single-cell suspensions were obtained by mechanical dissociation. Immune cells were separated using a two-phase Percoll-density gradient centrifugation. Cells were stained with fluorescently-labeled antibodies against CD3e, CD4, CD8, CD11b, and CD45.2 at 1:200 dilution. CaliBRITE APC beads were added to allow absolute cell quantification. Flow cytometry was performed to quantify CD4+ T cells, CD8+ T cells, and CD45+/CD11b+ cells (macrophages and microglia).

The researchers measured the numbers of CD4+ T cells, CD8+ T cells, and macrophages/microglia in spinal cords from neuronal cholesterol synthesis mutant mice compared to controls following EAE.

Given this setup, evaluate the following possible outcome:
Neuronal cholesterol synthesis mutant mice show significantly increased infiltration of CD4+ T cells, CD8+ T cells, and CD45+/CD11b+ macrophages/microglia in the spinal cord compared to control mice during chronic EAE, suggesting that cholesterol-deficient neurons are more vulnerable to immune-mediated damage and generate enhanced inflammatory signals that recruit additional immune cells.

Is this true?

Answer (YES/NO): NO